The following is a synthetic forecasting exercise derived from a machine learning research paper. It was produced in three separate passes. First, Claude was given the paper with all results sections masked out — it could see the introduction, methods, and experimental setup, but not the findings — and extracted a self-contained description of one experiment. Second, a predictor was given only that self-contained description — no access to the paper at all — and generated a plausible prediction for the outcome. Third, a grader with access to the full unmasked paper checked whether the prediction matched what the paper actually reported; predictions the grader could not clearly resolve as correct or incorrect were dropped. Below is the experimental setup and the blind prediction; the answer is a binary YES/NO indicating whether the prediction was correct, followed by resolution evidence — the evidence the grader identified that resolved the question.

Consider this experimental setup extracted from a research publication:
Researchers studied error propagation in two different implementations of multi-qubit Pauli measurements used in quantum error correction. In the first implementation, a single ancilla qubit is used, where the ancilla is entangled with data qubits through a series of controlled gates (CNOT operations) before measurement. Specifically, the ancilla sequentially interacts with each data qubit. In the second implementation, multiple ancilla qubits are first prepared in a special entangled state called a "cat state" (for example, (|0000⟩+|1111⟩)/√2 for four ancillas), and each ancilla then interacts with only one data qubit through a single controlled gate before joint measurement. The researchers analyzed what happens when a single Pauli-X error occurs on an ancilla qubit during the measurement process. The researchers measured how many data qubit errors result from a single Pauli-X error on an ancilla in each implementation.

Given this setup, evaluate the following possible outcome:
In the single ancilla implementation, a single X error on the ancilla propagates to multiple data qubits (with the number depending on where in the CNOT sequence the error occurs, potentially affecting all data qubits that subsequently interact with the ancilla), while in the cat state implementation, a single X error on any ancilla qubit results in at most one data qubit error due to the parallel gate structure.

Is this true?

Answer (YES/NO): YES